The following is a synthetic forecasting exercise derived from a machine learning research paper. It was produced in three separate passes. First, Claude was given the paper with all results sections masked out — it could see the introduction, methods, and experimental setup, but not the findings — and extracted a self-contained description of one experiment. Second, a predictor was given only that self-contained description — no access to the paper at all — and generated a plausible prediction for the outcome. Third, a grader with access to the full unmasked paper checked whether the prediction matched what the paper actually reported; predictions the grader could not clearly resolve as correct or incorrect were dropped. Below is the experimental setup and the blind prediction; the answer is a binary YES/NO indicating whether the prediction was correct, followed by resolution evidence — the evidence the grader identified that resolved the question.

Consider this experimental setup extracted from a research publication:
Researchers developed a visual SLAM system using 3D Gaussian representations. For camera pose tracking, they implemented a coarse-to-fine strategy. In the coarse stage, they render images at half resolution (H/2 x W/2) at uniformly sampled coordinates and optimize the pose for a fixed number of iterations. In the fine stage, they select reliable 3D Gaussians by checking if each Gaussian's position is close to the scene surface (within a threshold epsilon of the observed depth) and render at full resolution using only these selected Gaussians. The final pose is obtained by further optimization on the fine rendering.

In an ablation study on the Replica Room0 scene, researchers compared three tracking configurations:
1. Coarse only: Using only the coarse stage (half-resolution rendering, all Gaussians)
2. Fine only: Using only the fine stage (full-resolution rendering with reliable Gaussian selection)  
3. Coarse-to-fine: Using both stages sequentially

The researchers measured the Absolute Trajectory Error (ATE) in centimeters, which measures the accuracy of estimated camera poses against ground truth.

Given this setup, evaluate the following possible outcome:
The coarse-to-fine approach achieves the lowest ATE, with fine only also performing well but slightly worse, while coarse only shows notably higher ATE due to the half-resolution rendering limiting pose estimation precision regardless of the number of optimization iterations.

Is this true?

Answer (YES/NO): YES